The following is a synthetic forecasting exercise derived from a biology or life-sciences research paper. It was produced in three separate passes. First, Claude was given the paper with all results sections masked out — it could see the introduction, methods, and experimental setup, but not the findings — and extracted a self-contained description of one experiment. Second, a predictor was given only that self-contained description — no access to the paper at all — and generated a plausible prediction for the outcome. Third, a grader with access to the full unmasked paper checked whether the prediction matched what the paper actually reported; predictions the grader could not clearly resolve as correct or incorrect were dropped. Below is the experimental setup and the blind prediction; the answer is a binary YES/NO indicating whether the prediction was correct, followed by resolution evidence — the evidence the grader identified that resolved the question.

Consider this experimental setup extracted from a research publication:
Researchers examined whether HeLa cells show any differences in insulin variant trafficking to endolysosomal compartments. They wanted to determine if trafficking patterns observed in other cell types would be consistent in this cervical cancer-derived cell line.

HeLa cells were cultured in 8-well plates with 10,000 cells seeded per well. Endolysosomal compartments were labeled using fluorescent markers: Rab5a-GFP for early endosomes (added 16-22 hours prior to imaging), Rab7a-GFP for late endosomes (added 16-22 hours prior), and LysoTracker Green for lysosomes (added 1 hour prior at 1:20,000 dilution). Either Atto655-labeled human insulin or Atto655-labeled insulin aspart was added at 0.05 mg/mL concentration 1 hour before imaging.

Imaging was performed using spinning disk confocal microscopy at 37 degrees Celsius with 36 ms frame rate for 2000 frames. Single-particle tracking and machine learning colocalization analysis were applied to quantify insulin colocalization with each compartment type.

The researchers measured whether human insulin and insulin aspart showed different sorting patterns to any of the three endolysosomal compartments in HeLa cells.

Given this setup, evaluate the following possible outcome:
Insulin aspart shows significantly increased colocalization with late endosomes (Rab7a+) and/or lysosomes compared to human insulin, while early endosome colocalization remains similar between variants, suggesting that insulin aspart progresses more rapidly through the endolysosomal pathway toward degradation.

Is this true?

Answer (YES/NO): NO